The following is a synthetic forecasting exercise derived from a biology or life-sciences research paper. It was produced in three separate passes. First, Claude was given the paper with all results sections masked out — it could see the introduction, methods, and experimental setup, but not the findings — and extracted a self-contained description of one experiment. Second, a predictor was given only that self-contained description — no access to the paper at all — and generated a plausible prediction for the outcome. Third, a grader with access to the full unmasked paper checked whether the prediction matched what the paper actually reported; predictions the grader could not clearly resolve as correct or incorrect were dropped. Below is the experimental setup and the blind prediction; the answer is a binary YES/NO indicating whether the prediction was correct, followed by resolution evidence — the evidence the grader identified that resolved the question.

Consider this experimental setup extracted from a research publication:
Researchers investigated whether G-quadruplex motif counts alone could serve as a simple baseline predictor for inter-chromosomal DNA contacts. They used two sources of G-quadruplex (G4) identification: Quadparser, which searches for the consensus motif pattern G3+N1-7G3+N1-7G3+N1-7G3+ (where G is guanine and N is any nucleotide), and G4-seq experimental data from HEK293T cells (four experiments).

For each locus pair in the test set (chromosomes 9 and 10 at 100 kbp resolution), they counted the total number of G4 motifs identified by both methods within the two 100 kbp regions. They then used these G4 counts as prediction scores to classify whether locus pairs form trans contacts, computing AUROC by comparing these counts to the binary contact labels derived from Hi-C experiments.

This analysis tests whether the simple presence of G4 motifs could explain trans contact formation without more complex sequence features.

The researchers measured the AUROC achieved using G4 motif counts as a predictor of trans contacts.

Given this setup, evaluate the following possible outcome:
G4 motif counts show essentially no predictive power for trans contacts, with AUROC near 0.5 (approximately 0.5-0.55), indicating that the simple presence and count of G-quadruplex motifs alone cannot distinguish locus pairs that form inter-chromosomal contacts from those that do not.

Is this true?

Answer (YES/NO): NO